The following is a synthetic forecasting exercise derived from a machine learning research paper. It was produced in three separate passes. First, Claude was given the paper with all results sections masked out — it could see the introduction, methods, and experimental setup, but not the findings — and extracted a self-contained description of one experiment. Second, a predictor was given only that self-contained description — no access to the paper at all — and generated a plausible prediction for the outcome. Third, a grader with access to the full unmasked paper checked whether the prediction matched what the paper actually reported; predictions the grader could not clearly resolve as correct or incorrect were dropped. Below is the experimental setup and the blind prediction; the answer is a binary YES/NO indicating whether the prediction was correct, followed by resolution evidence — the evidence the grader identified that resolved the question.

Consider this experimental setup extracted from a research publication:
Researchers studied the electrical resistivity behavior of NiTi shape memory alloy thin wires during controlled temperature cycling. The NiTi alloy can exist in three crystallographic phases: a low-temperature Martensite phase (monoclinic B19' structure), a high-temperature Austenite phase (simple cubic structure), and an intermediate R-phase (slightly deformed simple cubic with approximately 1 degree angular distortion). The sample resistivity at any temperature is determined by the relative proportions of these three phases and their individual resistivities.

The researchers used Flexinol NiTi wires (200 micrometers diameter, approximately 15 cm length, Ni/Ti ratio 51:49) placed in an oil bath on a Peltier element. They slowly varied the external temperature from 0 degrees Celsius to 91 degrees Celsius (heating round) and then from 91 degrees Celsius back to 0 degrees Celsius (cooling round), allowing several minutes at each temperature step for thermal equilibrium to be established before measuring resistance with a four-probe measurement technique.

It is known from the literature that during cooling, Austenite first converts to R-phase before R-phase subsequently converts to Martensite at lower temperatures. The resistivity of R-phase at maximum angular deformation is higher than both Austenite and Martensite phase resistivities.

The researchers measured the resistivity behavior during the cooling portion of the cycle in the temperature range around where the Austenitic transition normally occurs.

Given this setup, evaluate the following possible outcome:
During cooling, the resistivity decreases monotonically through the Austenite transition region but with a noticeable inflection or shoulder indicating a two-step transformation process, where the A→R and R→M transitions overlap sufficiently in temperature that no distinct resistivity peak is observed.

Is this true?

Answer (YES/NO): NO